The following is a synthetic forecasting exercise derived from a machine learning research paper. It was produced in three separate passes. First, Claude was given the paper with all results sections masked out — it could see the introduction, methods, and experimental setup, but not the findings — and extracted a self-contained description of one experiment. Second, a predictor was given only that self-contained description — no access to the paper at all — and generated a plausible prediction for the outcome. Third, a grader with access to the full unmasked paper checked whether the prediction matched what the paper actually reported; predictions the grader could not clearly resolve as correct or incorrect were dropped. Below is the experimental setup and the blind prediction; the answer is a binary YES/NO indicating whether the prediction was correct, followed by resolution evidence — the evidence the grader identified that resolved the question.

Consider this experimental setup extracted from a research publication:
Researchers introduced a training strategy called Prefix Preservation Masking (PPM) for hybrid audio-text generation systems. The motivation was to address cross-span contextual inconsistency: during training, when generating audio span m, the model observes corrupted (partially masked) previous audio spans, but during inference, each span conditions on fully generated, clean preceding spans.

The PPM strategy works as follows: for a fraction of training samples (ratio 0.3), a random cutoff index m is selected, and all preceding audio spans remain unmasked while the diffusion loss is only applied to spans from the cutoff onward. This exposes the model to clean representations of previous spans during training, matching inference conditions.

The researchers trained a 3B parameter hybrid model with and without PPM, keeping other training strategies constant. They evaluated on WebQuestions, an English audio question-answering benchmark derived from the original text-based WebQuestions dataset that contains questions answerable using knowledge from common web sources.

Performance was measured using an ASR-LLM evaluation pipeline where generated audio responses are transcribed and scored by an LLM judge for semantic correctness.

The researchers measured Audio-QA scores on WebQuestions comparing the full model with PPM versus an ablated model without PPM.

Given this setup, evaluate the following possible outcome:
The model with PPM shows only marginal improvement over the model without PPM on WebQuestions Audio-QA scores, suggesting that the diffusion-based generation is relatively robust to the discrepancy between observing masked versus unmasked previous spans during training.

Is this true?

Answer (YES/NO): NO